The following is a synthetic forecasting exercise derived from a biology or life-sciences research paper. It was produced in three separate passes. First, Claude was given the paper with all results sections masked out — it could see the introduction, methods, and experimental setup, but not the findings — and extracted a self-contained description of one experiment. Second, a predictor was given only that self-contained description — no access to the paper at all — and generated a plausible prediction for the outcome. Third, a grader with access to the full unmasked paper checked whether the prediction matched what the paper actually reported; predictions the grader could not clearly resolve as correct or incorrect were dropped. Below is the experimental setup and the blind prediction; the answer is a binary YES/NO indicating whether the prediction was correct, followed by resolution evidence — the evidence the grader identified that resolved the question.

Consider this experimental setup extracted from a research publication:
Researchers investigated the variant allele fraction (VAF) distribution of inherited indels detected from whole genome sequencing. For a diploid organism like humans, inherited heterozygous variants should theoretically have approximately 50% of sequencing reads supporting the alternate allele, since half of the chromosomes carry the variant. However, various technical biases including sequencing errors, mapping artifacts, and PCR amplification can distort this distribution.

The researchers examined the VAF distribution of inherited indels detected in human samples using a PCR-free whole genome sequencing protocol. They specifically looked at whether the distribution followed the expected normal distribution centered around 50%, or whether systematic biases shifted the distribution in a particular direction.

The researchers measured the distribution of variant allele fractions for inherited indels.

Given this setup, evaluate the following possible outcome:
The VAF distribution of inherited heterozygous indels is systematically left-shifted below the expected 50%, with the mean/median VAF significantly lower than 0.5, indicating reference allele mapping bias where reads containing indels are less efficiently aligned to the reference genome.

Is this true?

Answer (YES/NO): NO